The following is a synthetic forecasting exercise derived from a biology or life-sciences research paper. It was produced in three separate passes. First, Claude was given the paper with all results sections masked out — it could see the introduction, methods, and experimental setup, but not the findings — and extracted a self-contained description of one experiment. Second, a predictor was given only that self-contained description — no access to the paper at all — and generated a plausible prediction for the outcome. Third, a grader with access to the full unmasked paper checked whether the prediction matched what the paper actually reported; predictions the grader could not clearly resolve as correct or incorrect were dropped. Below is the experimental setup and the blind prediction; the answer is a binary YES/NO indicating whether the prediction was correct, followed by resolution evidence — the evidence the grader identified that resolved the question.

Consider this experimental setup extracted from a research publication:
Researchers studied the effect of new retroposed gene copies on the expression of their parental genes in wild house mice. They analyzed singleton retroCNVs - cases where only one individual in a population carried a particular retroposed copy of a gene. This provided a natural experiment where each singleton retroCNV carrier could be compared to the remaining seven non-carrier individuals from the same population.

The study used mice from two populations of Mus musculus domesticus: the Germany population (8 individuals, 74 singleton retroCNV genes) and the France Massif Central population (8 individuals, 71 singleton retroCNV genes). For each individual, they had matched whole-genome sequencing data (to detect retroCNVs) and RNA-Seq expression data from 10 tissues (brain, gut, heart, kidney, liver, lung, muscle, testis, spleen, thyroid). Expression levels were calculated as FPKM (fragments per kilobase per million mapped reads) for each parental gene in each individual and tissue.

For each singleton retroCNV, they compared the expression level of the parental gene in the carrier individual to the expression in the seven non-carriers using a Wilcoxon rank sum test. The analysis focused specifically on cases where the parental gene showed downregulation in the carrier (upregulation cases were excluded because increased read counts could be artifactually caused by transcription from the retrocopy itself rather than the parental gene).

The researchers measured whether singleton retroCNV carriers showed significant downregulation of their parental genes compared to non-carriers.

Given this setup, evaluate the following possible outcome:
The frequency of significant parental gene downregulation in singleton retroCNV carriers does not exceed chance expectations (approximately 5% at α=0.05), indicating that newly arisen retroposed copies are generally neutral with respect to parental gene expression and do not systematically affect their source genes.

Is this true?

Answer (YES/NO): NO